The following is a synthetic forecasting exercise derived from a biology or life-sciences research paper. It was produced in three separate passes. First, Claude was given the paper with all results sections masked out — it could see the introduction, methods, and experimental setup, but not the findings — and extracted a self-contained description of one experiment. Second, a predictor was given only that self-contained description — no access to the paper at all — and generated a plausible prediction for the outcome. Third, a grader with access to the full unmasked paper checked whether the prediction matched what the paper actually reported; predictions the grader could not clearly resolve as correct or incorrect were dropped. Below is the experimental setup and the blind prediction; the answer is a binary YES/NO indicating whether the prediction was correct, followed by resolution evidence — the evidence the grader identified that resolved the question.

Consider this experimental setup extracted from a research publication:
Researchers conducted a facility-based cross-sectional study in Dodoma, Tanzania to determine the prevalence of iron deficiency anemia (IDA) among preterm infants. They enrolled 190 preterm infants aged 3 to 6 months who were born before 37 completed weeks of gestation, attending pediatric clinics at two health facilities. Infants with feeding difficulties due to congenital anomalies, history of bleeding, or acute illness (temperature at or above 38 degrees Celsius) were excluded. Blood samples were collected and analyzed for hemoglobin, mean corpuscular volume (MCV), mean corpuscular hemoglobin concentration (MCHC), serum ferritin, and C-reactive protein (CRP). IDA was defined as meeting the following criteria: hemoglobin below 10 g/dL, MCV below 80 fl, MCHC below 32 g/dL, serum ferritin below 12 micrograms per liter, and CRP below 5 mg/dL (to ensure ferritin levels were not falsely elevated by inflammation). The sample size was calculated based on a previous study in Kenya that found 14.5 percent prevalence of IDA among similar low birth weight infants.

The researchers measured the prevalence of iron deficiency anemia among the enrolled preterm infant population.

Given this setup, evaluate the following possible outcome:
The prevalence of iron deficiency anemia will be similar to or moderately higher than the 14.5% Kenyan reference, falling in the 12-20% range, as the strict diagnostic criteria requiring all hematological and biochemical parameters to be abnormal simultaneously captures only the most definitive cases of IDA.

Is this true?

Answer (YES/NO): NO